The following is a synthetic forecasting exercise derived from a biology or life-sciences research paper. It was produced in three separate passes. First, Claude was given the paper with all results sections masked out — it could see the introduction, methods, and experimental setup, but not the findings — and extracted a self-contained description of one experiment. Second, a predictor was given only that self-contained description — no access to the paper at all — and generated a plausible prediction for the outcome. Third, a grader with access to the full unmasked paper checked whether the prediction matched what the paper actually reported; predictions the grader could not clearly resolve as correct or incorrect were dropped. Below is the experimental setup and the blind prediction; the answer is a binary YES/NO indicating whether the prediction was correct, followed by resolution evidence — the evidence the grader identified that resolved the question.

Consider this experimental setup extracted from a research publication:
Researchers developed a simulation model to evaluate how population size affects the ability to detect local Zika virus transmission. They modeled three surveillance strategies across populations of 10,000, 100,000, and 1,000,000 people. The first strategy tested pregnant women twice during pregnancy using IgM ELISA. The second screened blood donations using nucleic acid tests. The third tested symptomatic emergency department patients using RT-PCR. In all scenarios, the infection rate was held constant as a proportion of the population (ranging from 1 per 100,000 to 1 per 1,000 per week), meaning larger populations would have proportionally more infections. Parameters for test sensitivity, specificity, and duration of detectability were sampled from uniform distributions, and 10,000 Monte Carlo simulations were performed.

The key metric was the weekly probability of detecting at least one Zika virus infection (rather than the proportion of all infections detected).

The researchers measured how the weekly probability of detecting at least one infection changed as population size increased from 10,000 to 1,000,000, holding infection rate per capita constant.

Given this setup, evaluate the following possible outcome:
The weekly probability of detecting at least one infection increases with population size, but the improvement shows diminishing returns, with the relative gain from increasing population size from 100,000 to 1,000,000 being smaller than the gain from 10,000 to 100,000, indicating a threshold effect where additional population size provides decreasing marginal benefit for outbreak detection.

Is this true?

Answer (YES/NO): NO